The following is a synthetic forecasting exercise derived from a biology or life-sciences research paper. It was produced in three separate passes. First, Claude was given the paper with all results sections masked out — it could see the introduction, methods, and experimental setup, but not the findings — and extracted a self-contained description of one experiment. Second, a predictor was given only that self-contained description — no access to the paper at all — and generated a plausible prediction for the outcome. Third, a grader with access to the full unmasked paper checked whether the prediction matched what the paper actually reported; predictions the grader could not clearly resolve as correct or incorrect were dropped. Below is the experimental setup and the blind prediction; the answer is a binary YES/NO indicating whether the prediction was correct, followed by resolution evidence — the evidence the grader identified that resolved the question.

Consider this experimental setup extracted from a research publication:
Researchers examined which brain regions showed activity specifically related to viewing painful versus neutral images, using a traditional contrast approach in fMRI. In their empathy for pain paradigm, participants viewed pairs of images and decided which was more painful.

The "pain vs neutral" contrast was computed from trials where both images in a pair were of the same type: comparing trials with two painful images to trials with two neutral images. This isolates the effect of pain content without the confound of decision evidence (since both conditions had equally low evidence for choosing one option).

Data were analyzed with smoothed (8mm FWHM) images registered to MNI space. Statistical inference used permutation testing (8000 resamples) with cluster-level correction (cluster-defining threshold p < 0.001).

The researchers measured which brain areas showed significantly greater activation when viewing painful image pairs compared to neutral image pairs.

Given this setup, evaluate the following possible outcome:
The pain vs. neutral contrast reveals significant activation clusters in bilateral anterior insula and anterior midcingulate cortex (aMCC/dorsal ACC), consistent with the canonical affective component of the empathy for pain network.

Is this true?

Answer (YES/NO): NO